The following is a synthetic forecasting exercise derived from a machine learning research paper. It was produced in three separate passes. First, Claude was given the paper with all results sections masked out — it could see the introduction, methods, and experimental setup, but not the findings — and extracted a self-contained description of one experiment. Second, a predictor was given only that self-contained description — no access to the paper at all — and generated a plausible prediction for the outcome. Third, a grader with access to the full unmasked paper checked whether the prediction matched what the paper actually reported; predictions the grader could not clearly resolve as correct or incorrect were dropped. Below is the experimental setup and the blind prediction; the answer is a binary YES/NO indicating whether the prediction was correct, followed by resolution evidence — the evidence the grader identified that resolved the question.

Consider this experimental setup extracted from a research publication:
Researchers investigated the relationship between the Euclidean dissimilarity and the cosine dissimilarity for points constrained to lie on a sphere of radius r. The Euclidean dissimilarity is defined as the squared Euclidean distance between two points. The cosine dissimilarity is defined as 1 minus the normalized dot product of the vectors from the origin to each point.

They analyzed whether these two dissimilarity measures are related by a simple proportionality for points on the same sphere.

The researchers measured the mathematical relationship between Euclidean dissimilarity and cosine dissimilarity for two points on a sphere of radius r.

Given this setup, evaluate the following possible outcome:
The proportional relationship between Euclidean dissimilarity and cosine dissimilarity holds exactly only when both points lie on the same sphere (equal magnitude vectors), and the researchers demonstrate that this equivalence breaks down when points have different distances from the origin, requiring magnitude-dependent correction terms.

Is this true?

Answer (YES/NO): NO